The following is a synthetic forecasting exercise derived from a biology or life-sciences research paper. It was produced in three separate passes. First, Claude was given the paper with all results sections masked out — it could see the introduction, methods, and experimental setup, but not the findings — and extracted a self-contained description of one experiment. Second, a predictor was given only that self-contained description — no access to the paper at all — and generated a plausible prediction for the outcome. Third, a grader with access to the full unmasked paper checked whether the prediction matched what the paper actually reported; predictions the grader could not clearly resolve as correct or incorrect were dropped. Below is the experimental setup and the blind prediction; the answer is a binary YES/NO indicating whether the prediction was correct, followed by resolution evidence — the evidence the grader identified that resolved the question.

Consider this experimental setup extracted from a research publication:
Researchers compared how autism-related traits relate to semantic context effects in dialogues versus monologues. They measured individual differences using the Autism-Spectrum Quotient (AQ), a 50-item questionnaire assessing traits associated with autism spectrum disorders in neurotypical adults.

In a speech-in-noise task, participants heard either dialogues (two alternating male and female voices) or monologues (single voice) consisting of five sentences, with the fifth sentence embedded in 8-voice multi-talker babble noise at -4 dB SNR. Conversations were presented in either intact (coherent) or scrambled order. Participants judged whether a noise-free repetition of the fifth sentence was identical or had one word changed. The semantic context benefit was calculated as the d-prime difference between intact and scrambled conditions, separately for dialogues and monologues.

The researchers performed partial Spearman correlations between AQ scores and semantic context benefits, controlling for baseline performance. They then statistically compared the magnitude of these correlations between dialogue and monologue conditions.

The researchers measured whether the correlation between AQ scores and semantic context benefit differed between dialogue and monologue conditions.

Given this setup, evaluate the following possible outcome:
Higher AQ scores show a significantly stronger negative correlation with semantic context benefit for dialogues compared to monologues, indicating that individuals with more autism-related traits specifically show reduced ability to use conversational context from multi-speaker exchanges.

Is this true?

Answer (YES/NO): NO